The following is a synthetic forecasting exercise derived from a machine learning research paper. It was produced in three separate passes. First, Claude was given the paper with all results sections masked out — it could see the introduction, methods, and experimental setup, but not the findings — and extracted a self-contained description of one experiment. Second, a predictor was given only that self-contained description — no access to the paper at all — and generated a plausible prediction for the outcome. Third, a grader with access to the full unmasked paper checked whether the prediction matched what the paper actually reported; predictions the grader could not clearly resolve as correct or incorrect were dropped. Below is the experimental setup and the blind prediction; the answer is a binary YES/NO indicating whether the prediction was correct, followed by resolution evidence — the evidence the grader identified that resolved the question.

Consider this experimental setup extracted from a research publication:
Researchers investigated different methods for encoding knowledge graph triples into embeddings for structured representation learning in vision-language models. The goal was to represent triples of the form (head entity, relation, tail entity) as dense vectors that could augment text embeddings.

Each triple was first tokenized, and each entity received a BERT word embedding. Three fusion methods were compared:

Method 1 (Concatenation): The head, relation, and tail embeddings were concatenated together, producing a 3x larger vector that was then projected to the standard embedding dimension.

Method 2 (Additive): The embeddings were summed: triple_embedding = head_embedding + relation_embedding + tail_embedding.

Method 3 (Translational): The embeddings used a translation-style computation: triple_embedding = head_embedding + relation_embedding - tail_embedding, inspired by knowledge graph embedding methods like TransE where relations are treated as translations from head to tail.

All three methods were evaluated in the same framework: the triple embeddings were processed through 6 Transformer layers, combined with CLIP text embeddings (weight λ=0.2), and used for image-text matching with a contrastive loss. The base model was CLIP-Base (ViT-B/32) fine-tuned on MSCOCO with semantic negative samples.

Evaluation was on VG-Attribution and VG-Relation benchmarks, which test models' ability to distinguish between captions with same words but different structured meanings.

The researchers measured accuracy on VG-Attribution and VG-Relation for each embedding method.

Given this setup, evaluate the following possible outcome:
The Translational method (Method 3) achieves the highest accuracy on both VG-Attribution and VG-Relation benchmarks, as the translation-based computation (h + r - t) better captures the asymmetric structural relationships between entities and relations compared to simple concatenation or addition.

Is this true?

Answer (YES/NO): YES